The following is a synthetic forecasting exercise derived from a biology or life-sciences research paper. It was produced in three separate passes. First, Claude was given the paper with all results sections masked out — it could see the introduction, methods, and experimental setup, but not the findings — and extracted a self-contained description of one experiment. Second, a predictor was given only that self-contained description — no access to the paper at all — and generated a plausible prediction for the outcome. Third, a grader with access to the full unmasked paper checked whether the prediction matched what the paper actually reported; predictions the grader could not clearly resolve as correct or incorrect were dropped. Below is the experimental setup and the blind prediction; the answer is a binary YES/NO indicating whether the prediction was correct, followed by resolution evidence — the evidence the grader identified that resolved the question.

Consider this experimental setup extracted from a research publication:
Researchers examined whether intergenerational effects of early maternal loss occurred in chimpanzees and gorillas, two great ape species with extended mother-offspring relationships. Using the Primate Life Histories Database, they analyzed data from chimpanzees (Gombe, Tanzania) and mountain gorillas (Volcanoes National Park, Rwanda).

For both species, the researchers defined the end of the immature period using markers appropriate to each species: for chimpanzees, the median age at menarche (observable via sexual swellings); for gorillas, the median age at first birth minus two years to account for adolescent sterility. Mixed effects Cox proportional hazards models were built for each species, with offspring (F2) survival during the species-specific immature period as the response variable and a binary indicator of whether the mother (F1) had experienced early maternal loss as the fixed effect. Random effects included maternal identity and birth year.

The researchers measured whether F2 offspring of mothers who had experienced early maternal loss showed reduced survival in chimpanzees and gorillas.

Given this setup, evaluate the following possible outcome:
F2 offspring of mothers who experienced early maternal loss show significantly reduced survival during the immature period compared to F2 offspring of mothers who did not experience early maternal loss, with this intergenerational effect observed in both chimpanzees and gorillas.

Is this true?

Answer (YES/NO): NO